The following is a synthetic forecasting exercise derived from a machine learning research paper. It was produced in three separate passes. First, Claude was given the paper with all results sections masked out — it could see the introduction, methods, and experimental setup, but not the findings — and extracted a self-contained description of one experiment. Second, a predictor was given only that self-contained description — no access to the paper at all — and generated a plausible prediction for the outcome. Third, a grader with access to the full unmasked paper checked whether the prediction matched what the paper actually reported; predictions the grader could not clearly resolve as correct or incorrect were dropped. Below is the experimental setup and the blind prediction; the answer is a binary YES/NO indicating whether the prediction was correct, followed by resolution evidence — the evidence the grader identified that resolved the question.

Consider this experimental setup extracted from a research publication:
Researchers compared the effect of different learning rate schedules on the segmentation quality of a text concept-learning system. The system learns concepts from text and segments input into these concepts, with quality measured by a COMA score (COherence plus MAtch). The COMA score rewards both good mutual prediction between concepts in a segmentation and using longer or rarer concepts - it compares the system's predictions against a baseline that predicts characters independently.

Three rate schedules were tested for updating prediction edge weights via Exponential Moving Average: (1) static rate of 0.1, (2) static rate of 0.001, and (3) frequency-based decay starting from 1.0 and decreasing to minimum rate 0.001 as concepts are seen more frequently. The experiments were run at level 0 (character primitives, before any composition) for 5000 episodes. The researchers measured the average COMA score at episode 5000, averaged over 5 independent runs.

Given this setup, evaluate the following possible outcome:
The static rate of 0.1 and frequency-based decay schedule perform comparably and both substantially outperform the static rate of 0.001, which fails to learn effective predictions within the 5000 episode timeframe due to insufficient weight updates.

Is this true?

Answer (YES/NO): NO